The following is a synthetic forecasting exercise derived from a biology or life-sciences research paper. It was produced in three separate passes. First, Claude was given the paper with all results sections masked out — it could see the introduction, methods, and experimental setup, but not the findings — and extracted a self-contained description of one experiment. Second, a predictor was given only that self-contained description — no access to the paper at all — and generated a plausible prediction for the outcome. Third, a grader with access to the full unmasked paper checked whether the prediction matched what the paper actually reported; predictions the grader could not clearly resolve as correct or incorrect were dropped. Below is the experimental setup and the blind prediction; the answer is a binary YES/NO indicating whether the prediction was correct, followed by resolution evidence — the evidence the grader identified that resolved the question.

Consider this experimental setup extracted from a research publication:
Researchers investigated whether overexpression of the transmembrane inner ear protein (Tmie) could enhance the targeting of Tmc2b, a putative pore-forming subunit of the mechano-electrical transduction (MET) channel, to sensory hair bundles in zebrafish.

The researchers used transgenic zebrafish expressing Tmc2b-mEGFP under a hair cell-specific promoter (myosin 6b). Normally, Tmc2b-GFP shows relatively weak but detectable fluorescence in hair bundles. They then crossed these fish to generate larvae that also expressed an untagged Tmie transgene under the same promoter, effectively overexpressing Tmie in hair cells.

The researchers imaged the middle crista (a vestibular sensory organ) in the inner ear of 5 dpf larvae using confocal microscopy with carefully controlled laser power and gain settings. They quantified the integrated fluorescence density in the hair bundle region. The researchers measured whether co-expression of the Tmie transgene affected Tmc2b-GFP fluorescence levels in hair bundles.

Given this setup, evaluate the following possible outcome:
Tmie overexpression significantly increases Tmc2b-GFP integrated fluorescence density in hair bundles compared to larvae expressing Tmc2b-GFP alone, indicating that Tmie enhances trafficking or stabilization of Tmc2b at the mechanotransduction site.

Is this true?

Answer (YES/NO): YES